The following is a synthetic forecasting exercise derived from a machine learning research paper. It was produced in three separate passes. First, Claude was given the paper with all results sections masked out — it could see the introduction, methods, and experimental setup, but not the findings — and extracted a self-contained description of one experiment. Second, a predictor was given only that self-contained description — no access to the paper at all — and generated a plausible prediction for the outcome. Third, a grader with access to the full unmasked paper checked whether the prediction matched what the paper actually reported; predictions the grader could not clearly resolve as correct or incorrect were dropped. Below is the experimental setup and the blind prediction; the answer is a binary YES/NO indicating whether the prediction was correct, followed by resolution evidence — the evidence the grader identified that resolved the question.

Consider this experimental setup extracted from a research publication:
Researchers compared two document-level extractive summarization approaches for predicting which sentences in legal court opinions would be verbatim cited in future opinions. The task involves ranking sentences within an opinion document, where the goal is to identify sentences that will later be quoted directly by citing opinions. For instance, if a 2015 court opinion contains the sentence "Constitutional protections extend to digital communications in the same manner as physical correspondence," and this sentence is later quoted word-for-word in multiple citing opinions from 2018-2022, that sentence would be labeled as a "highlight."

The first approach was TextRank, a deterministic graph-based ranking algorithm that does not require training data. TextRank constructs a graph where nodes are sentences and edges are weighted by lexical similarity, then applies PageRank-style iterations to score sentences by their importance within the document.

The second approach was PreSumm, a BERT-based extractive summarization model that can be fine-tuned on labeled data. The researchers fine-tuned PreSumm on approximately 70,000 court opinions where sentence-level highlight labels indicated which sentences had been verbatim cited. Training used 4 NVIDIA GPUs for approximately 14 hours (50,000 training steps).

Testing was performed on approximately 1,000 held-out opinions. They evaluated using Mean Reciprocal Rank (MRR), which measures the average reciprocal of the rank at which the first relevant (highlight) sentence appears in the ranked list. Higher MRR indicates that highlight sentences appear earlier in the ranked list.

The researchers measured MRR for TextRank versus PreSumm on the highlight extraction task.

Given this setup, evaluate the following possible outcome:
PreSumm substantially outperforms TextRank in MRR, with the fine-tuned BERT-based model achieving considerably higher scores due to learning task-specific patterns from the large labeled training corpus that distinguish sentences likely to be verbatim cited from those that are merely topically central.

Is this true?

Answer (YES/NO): YES